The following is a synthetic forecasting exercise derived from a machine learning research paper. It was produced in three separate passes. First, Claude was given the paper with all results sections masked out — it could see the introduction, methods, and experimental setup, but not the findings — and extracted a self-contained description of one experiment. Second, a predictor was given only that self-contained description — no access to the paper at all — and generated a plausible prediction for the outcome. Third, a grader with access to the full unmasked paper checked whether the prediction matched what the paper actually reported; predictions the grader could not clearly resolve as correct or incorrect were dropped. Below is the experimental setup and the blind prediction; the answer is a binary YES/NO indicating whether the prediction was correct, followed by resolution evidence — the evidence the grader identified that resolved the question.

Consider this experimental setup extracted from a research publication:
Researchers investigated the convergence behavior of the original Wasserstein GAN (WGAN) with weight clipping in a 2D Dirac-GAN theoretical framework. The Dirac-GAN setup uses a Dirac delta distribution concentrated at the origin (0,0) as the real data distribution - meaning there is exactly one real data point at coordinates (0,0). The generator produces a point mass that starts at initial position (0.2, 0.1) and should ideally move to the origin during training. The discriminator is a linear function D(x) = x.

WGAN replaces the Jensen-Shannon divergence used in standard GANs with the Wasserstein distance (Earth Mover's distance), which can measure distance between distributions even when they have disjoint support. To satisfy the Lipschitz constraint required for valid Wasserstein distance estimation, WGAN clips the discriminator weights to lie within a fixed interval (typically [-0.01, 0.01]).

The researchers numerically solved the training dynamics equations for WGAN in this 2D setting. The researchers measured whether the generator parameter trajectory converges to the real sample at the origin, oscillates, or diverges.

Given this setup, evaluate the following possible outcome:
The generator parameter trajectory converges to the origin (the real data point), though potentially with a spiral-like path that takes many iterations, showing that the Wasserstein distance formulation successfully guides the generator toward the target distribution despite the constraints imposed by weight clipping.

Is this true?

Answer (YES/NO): NO